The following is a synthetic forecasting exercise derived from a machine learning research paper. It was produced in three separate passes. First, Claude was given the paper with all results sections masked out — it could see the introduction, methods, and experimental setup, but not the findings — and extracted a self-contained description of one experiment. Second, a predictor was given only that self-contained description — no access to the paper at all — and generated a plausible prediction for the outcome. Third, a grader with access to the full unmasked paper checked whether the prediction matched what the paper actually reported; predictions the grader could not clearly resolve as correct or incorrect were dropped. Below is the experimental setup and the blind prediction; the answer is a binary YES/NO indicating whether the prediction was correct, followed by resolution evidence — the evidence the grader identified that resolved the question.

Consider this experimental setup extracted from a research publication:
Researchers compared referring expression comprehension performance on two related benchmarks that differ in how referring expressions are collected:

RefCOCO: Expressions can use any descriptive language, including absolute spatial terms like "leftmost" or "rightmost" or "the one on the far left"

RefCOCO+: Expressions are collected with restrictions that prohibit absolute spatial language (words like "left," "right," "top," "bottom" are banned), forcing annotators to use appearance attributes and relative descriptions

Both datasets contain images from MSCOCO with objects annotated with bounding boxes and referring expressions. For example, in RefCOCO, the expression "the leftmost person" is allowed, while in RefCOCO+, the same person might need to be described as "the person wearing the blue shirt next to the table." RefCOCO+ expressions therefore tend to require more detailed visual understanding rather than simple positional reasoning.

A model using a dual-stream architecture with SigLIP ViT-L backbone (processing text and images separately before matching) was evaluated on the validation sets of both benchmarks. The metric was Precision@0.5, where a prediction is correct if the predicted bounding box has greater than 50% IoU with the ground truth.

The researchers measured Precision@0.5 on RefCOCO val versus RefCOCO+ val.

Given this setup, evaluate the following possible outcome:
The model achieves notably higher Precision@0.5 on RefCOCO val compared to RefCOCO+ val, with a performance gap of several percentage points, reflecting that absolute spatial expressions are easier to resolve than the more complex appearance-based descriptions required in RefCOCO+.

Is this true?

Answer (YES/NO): YES